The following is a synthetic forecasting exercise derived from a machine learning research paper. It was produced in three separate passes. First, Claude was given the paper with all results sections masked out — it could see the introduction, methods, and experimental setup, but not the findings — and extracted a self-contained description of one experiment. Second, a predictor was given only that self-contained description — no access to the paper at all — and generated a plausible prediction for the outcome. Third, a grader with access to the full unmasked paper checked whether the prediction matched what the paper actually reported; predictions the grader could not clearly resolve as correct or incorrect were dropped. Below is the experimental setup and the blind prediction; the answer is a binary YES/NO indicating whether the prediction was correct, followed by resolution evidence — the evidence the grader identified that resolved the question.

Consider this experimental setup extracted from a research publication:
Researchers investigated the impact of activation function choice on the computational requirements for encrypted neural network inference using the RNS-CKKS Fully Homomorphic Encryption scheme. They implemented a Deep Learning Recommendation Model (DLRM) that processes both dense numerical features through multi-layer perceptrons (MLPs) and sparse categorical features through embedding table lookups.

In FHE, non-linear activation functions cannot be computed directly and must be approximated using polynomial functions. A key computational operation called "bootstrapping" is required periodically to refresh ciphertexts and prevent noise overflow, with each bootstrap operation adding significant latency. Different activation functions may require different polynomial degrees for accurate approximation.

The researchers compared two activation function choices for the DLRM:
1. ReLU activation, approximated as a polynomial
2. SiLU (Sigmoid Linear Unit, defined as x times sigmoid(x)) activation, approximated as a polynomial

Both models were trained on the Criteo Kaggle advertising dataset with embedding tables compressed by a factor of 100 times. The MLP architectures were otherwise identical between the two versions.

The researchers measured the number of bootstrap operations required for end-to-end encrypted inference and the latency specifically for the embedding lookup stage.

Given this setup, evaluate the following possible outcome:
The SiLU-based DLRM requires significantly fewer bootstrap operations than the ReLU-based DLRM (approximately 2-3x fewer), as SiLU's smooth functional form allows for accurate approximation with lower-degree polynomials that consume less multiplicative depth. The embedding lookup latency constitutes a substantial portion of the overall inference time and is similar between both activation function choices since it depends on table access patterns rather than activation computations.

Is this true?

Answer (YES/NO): NO